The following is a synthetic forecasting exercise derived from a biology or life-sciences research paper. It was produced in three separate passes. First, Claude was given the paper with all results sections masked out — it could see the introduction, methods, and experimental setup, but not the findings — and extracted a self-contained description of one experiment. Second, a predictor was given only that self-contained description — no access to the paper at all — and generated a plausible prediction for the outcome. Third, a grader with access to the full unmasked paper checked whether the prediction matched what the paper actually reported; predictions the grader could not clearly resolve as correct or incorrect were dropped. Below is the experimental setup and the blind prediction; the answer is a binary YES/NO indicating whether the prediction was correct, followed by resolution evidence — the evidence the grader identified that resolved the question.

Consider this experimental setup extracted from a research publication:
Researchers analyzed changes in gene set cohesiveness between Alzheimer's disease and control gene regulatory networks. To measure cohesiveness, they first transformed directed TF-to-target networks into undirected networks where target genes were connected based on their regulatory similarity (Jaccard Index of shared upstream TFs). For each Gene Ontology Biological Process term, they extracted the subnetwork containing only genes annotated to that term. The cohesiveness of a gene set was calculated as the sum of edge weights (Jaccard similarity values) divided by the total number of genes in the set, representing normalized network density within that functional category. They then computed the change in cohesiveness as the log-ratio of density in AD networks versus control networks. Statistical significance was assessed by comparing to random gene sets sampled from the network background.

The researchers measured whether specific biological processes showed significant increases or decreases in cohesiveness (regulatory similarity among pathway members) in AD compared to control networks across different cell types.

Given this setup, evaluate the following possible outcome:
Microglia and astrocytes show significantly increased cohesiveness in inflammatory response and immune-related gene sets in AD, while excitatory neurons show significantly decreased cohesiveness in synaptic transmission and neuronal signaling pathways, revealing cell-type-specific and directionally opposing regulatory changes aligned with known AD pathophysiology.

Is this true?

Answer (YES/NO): NO